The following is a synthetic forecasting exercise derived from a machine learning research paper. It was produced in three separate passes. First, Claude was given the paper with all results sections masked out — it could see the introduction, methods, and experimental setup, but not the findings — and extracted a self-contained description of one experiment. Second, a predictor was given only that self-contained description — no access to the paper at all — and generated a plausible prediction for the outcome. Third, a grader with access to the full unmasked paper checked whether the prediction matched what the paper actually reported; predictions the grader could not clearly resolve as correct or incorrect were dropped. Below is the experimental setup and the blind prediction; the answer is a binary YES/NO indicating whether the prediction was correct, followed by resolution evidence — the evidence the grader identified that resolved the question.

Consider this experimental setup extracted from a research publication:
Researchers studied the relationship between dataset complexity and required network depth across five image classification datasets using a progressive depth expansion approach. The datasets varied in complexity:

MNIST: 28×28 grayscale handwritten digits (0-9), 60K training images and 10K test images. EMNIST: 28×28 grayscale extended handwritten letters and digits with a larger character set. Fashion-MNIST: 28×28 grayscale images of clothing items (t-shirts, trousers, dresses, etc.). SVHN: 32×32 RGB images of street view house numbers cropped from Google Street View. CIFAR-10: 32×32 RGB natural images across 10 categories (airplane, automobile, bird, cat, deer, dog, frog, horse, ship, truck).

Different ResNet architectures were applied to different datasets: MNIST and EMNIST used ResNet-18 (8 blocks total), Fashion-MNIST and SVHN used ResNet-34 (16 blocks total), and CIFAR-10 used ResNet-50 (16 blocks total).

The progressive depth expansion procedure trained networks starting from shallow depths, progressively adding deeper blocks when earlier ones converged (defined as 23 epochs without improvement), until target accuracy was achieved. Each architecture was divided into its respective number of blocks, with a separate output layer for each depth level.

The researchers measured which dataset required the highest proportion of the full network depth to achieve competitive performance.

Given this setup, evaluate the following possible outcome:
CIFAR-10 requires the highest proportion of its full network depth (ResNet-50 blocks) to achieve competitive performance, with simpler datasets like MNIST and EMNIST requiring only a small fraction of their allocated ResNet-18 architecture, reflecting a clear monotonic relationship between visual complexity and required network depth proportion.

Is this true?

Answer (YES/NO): NO